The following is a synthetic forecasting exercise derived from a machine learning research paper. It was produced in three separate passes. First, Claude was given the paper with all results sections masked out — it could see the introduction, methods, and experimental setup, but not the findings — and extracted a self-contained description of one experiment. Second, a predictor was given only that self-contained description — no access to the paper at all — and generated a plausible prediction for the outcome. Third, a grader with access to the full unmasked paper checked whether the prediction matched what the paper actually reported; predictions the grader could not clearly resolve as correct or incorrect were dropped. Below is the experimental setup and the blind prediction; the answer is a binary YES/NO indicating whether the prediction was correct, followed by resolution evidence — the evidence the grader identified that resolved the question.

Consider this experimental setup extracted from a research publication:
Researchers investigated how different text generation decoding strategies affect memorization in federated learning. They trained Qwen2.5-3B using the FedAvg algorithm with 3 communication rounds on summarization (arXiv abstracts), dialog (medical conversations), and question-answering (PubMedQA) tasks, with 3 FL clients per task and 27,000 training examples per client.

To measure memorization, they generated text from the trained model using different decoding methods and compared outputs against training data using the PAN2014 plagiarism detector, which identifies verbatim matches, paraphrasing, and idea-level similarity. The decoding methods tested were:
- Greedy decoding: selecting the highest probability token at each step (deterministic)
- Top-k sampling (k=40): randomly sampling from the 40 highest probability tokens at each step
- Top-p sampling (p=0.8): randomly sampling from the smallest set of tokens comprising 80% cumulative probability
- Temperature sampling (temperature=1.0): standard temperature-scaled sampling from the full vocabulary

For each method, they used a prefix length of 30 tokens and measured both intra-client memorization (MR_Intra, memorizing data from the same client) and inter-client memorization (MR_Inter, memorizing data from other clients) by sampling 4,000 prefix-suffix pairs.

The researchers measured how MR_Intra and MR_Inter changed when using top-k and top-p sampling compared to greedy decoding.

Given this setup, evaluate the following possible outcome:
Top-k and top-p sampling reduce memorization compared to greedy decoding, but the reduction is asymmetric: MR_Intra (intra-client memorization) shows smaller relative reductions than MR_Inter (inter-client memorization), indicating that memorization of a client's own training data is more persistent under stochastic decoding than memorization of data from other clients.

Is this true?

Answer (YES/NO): NO